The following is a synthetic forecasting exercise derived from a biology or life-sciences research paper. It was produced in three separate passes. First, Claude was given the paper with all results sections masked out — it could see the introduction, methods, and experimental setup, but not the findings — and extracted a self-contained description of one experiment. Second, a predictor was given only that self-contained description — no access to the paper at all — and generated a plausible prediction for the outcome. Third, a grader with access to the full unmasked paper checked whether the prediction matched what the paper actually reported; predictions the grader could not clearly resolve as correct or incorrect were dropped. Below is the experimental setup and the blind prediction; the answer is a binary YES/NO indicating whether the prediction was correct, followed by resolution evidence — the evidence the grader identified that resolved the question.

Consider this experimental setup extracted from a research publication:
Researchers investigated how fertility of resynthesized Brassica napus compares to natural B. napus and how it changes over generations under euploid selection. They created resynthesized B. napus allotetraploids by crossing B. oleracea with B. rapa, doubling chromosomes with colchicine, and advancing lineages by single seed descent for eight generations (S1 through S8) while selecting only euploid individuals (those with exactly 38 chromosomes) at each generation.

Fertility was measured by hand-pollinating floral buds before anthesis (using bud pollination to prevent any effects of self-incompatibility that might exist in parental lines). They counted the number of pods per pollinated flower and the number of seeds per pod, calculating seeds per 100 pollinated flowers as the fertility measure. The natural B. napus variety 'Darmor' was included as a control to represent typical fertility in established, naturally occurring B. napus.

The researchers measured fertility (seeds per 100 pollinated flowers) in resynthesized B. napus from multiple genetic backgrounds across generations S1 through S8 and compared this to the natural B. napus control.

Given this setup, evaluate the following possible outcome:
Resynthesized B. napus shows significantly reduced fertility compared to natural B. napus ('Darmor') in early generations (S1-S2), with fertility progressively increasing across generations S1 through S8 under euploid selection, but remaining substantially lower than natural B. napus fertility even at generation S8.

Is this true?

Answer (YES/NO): NO